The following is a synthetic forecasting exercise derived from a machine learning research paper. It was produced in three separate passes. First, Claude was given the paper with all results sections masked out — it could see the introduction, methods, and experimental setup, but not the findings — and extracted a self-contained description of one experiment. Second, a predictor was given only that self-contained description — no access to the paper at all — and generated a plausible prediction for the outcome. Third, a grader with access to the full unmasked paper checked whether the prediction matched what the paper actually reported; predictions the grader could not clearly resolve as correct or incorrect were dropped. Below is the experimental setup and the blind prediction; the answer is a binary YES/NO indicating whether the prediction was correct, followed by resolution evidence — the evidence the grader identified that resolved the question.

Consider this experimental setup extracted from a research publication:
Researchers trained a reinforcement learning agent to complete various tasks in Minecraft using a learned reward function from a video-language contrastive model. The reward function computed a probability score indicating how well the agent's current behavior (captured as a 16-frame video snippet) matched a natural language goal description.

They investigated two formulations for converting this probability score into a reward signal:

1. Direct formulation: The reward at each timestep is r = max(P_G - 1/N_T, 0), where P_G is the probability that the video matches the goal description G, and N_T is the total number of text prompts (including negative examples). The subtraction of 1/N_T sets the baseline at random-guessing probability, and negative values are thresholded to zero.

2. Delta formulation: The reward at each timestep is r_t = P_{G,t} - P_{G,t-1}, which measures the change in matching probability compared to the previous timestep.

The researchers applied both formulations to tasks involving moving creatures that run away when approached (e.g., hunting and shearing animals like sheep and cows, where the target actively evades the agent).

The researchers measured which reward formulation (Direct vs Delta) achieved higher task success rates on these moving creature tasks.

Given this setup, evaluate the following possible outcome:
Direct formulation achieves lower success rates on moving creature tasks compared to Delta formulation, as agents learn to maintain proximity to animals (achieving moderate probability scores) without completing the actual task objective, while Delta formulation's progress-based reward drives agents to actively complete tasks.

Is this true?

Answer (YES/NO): NO